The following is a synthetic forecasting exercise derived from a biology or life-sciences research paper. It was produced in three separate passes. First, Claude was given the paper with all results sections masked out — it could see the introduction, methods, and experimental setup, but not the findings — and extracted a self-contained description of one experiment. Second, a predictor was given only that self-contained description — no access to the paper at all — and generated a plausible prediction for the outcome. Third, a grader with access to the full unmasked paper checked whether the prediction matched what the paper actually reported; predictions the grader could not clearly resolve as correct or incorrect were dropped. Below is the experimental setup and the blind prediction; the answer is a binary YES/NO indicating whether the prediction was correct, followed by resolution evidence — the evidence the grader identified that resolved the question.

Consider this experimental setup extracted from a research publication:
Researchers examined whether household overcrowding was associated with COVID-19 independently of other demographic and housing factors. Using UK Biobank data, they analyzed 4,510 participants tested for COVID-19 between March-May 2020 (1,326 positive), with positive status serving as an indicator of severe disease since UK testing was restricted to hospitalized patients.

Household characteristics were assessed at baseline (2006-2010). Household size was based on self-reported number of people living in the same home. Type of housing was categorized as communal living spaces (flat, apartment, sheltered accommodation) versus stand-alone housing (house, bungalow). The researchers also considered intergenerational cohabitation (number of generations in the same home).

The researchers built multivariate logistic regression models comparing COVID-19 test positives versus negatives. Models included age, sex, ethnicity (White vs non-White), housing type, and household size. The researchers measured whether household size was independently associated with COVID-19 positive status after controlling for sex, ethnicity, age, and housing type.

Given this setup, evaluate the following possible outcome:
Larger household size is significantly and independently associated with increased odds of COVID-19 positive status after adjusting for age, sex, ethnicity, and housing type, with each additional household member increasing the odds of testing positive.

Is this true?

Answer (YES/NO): YES